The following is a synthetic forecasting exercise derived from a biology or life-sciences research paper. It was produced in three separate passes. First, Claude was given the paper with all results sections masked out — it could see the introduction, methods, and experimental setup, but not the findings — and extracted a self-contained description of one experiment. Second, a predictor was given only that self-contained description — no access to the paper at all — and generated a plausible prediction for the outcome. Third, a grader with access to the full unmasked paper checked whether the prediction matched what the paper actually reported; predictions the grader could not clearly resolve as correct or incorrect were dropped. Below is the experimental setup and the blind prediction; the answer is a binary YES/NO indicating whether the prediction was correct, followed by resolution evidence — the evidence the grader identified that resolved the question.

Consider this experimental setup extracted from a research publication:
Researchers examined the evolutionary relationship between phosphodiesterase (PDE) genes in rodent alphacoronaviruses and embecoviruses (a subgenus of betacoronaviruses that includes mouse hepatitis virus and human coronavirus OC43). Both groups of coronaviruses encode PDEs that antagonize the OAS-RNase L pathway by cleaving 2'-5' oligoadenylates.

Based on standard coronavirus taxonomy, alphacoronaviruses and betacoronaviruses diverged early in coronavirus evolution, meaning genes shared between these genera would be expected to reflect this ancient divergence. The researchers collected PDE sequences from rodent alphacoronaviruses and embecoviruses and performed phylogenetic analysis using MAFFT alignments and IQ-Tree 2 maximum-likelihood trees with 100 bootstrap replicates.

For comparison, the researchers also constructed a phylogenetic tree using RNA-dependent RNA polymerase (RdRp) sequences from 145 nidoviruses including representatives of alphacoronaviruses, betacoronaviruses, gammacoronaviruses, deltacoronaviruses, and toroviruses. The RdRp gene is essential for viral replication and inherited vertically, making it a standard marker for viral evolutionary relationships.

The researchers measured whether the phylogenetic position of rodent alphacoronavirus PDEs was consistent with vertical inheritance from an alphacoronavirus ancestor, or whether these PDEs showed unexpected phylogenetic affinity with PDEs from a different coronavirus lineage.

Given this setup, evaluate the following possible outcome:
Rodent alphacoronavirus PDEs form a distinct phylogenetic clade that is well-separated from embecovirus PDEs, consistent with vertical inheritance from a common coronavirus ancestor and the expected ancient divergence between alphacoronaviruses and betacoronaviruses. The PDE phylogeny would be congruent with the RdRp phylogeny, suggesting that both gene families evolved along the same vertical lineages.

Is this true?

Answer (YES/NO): NO